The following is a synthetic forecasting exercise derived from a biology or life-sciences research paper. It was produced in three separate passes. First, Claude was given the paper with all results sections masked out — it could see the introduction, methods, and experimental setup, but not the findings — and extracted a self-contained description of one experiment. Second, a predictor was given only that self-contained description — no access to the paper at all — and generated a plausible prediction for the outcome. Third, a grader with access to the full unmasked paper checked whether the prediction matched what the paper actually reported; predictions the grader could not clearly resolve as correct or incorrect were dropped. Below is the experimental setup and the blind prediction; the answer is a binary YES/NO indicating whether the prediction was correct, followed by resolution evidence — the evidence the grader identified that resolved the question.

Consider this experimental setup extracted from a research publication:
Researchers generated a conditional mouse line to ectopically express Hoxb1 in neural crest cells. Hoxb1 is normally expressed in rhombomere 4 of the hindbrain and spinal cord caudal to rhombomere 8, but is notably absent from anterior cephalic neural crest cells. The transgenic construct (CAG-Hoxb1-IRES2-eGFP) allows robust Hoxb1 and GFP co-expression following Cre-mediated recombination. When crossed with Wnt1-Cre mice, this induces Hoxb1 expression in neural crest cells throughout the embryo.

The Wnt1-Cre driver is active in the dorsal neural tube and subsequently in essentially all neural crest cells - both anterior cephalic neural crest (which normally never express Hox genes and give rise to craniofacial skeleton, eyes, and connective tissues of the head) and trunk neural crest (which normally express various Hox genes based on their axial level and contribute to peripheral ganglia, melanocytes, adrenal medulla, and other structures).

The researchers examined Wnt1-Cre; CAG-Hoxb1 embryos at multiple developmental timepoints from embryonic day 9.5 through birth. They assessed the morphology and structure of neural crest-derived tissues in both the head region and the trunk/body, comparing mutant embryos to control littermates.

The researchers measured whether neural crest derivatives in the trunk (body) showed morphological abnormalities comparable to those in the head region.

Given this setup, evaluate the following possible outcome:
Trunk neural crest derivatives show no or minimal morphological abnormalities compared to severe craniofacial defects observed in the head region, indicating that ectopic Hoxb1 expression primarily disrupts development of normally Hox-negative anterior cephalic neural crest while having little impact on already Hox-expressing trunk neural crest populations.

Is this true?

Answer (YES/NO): YES